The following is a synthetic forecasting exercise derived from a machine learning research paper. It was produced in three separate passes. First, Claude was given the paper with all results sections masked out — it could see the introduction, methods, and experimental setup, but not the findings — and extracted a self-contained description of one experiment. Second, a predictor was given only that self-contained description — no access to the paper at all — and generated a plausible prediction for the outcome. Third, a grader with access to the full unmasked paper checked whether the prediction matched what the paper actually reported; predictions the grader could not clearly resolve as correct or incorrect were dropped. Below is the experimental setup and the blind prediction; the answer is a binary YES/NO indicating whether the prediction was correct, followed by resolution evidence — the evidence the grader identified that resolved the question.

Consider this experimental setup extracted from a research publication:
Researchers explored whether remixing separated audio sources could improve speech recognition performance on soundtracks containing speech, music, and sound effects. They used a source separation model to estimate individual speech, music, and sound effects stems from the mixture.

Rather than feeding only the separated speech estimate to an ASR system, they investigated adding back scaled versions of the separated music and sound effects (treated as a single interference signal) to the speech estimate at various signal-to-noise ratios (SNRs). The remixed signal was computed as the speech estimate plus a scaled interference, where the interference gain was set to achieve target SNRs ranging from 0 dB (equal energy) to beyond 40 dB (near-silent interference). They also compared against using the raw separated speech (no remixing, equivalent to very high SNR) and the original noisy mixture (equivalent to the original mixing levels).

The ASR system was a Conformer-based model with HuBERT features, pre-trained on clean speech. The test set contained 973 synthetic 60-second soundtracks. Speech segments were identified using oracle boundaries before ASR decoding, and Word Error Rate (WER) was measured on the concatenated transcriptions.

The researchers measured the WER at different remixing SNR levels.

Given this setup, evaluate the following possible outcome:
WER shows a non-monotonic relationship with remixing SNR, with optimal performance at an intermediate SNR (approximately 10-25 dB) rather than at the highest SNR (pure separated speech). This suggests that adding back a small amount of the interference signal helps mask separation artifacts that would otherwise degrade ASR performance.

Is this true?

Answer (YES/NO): YES